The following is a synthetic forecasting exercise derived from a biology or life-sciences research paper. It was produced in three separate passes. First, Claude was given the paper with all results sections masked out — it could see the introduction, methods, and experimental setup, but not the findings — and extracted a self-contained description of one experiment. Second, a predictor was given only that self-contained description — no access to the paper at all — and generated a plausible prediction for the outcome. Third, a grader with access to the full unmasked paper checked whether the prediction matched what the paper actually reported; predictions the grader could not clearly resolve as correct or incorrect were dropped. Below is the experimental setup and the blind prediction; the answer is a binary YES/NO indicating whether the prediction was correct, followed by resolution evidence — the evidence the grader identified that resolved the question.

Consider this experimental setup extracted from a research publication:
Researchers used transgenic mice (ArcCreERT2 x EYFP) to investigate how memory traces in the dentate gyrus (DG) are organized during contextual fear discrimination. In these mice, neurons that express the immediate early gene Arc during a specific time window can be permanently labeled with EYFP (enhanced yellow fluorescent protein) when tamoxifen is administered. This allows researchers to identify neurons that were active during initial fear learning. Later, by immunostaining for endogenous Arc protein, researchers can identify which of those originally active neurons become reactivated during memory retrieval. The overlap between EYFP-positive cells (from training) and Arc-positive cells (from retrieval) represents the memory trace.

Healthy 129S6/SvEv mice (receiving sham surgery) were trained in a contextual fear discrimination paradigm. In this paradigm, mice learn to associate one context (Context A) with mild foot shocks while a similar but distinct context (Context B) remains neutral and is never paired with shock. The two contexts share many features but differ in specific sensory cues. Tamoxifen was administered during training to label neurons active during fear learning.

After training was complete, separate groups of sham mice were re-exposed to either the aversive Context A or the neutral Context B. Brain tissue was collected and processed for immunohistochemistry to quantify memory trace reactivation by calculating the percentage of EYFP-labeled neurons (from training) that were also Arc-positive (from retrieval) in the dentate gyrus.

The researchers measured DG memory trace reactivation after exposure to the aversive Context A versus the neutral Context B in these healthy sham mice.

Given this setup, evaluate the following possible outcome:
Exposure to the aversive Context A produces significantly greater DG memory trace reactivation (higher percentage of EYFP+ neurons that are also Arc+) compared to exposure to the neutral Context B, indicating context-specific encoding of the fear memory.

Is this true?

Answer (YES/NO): YES